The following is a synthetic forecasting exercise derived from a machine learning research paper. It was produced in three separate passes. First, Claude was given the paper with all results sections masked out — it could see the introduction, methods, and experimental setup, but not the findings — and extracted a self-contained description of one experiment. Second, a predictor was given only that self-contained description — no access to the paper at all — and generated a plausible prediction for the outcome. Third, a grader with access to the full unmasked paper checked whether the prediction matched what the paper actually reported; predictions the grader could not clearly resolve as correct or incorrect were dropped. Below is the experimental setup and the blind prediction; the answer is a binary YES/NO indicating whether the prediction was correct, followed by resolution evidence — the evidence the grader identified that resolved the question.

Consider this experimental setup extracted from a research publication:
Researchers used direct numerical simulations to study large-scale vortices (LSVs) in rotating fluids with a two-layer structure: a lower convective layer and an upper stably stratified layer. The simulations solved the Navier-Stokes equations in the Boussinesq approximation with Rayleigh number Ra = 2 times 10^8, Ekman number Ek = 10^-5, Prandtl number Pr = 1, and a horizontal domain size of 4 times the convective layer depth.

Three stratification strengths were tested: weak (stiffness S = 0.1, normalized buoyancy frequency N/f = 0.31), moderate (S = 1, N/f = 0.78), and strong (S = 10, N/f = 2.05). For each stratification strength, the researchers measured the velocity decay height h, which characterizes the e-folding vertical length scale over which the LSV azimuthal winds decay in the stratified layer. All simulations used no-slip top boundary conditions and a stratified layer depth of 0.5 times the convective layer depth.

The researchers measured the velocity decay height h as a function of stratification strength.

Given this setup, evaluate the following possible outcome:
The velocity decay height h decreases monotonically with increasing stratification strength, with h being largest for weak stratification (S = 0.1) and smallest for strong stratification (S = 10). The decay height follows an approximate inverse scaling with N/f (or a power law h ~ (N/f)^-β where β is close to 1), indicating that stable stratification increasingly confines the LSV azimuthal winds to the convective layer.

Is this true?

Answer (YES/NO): NO